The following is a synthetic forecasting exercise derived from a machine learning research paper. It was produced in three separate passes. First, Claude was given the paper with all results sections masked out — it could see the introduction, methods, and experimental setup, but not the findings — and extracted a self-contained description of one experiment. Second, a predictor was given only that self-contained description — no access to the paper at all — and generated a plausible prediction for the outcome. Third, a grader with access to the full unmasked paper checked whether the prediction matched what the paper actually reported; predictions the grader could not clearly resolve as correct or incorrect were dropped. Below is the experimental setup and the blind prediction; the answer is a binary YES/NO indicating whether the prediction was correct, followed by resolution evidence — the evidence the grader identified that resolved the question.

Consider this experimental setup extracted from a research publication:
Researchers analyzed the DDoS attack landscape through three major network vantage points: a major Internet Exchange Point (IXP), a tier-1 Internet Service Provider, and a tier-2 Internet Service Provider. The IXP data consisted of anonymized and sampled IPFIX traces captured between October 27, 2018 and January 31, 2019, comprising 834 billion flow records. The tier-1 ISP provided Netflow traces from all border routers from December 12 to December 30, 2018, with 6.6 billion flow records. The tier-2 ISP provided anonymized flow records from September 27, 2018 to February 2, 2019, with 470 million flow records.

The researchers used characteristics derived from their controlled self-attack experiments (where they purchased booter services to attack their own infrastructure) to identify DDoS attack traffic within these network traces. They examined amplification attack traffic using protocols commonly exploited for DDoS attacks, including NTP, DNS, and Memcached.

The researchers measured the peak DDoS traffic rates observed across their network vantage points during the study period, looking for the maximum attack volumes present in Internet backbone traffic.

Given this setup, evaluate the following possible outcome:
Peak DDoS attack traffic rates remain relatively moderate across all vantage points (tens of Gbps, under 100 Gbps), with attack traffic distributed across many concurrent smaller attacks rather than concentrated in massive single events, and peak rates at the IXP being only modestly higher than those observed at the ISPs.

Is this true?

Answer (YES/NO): NO